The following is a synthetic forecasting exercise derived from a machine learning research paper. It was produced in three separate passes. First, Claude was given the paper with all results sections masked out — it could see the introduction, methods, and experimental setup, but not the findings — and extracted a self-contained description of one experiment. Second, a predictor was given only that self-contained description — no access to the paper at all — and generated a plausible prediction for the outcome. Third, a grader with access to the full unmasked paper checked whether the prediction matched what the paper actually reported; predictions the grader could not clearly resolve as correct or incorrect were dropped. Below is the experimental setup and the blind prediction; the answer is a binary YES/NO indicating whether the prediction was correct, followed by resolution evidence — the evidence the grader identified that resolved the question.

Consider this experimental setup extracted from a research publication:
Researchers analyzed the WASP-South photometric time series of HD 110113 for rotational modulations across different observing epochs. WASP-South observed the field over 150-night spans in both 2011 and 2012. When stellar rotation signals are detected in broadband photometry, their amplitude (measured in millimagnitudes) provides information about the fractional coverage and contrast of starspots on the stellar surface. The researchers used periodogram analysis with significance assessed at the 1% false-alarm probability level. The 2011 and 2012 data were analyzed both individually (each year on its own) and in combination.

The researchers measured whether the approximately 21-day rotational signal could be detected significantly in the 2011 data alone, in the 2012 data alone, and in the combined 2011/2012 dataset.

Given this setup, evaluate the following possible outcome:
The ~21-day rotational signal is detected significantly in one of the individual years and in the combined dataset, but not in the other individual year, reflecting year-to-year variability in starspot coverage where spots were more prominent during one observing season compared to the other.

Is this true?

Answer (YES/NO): NO